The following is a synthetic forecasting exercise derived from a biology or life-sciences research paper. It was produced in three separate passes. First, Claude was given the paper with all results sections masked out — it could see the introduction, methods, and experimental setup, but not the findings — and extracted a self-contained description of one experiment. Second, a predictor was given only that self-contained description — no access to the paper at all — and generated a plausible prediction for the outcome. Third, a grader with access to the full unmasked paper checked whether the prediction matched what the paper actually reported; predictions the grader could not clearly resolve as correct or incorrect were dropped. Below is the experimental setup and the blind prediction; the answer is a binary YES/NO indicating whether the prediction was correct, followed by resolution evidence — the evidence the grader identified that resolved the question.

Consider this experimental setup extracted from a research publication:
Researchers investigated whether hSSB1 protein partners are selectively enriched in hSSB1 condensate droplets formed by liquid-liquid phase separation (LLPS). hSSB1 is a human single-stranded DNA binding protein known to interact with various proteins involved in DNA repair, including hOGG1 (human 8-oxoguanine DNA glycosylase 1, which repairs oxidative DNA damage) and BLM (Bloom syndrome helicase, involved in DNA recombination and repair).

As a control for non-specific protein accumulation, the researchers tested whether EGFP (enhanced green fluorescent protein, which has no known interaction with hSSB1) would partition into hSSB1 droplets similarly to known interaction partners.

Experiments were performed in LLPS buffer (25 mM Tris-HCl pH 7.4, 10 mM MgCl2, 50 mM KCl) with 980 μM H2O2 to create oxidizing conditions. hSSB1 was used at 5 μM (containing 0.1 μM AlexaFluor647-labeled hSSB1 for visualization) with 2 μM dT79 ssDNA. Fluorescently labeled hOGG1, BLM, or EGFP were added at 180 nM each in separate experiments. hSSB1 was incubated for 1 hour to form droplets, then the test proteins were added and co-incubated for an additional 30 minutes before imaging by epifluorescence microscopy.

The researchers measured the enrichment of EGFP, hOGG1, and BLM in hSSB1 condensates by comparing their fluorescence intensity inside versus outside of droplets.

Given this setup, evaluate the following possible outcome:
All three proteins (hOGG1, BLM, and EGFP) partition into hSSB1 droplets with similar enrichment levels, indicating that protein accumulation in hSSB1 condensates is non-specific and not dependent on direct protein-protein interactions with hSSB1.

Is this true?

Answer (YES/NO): NO